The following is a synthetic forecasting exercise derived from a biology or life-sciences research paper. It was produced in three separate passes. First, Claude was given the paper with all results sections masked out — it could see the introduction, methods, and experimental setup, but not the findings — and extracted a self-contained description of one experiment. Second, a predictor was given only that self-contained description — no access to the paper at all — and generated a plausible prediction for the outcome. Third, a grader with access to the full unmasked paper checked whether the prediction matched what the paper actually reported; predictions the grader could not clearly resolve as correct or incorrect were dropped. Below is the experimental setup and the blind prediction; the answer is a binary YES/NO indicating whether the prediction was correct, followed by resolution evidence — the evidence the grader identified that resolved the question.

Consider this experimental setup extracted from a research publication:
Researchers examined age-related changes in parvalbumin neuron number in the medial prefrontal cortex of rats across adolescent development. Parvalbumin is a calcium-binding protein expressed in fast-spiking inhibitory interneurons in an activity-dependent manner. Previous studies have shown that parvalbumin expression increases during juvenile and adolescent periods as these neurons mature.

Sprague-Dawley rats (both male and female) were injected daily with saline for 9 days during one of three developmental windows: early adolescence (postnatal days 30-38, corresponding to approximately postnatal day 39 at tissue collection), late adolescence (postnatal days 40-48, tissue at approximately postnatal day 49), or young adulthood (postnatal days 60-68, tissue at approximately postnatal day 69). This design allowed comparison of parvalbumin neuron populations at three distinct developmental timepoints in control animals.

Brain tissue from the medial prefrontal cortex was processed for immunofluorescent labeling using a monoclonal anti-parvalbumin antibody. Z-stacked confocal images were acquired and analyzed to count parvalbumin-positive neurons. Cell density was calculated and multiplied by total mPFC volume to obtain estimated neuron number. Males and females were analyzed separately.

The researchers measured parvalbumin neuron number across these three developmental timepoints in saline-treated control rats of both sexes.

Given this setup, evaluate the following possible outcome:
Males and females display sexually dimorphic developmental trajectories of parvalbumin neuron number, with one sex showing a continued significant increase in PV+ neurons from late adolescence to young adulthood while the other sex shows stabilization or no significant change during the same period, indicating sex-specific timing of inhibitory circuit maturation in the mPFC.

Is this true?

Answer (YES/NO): NO